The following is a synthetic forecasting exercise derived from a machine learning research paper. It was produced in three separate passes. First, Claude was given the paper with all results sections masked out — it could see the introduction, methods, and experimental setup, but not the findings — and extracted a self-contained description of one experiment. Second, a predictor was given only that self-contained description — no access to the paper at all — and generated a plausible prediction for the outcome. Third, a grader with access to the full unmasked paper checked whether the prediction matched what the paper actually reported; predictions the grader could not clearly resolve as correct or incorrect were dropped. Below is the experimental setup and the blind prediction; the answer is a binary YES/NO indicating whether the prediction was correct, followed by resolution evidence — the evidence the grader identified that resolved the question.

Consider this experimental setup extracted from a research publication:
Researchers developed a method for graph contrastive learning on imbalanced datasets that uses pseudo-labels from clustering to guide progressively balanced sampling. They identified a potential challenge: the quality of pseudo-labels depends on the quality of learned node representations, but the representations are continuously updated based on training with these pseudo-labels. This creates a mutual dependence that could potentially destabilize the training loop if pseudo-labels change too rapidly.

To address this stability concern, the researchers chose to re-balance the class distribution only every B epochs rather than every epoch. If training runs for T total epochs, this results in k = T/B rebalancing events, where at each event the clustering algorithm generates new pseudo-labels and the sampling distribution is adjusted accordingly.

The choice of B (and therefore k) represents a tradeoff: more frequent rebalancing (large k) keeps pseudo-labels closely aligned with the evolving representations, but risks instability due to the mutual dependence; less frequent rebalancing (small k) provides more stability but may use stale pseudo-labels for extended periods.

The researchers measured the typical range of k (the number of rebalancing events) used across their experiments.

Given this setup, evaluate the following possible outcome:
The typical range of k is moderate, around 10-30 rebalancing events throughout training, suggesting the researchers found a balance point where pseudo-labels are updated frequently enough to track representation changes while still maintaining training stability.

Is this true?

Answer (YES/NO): NO